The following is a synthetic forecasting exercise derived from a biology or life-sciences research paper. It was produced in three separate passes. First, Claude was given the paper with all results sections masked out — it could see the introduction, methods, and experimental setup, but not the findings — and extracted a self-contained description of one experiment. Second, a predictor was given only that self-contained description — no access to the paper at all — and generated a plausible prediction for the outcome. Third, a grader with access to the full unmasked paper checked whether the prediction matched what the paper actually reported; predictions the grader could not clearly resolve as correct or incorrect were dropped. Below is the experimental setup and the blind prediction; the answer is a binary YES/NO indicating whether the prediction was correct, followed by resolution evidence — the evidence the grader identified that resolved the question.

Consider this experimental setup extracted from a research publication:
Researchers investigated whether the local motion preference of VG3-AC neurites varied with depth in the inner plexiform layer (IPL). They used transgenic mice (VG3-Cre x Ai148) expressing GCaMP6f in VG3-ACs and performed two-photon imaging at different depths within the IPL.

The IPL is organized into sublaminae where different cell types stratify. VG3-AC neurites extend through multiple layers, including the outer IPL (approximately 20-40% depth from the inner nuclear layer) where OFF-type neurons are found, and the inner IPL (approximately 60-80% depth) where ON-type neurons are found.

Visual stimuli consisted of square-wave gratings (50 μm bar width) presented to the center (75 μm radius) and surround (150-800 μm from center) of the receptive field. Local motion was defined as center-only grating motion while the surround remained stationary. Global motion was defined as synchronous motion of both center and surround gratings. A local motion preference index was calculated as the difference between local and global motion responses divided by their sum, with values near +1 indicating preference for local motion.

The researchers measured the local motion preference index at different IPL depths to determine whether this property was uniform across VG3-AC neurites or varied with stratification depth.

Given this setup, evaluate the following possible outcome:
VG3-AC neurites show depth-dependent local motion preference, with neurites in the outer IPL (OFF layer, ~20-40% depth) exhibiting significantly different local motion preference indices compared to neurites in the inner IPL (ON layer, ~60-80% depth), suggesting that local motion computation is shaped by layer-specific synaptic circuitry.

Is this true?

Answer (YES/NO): NO